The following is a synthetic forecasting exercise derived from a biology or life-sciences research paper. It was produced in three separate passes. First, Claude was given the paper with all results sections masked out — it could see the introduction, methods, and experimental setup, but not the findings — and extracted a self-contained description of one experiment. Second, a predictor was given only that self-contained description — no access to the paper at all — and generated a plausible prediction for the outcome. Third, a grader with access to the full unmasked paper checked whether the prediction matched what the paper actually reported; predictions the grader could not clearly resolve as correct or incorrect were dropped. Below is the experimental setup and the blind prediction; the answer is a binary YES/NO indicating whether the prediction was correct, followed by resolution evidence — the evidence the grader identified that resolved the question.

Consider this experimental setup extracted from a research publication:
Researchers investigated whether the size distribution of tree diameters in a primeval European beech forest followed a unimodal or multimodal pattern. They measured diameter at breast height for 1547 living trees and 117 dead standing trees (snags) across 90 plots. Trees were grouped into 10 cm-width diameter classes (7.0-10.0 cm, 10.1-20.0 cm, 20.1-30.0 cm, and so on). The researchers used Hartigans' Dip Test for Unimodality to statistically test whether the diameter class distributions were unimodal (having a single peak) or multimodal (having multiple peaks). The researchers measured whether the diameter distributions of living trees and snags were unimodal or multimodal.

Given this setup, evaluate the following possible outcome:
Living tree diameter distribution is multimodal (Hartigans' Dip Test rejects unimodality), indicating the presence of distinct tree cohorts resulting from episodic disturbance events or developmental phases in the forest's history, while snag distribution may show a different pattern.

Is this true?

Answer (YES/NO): NO